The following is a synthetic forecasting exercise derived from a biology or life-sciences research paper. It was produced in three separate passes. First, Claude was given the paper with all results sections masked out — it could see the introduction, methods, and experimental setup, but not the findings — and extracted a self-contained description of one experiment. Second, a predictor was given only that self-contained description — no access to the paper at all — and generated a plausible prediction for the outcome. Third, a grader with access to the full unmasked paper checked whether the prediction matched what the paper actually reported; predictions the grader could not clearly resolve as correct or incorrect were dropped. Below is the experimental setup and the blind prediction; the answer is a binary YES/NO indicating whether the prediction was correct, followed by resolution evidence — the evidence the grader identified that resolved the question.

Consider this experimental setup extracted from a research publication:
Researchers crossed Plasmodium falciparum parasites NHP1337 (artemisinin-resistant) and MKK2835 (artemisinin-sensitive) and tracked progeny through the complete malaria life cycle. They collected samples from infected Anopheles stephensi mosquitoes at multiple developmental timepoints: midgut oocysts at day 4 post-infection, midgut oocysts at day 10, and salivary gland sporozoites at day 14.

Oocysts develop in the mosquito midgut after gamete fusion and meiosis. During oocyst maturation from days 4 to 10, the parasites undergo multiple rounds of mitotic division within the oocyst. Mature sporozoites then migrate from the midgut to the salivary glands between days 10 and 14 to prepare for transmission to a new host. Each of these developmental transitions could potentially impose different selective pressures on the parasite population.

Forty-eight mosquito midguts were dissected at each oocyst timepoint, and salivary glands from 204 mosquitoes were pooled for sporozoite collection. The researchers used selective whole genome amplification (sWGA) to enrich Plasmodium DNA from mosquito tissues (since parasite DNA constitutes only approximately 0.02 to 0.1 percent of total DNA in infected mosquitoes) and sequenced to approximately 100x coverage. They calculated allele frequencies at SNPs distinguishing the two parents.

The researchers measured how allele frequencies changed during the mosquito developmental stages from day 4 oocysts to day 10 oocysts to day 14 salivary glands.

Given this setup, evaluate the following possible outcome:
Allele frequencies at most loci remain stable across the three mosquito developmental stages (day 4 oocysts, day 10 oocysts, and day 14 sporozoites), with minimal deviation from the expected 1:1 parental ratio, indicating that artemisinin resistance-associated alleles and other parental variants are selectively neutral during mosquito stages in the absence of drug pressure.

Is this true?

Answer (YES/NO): NO